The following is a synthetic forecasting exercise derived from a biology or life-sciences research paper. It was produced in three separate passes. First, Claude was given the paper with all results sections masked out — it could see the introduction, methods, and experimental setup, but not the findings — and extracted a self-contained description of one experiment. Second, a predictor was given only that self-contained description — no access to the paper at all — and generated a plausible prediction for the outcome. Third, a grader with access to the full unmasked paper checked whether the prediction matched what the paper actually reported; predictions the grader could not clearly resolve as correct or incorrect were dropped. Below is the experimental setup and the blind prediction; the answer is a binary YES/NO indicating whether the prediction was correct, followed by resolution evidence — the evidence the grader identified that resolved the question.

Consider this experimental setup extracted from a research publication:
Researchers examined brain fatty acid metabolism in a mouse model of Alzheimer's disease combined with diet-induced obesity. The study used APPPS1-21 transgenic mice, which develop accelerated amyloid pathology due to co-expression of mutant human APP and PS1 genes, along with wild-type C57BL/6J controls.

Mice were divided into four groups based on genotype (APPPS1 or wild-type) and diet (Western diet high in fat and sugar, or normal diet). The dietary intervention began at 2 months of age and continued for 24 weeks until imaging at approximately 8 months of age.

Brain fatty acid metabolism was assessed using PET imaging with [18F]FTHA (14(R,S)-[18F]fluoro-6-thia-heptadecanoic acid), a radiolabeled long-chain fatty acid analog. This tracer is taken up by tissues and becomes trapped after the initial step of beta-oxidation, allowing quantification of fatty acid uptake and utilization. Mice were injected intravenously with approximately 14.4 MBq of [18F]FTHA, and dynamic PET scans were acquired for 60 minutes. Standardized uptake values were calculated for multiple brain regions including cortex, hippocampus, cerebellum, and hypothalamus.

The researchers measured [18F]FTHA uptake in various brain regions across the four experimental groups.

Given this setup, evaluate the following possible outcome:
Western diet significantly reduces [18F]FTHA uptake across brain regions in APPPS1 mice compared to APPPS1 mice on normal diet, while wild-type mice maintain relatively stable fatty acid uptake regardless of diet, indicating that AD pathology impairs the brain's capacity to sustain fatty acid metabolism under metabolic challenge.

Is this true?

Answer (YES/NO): NO